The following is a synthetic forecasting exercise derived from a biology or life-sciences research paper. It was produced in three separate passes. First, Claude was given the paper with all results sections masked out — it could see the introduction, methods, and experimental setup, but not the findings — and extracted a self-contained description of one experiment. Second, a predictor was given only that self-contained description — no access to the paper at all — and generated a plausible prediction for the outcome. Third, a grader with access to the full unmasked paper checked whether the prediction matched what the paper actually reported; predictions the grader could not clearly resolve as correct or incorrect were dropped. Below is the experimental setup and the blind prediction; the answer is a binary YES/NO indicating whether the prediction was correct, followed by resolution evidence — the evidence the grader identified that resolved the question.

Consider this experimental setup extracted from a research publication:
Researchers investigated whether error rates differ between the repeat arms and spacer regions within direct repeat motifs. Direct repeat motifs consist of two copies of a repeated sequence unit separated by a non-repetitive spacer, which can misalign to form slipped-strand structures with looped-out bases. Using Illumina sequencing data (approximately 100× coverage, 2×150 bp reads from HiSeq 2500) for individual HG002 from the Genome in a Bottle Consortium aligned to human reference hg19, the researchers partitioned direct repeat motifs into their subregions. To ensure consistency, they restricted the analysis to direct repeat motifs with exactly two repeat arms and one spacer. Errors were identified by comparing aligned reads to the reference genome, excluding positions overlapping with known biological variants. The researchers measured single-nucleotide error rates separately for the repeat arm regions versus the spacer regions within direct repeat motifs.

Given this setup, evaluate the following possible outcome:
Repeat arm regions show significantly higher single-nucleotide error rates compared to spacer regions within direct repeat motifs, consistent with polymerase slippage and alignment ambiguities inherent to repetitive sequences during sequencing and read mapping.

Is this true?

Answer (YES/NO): NO